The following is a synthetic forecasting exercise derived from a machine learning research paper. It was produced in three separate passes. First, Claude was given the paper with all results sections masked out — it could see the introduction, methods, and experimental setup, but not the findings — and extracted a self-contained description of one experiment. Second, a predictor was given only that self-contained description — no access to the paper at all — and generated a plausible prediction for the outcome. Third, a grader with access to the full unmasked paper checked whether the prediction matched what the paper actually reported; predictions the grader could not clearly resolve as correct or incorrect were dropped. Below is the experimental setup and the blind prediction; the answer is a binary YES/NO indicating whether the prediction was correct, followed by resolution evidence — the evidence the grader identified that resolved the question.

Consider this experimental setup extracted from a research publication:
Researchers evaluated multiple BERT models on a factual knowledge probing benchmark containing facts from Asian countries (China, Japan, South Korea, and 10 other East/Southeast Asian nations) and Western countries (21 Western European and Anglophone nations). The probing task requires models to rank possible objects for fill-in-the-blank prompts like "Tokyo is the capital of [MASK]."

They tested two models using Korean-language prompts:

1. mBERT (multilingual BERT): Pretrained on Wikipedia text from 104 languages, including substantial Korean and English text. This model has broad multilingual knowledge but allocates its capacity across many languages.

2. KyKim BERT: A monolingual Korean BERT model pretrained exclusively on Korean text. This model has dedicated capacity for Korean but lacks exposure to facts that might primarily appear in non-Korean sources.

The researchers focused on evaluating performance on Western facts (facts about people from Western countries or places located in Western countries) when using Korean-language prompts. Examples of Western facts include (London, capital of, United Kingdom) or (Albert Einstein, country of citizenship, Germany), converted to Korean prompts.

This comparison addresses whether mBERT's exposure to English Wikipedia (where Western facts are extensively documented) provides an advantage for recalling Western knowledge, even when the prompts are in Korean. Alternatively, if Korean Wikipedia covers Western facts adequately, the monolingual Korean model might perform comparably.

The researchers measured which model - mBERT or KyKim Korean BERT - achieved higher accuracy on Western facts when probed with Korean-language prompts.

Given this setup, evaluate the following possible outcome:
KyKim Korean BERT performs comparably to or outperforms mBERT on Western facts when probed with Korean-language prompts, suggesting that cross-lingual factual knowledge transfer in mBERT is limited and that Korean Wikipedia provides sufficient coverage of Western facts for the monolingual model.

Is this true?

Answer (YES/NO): NO